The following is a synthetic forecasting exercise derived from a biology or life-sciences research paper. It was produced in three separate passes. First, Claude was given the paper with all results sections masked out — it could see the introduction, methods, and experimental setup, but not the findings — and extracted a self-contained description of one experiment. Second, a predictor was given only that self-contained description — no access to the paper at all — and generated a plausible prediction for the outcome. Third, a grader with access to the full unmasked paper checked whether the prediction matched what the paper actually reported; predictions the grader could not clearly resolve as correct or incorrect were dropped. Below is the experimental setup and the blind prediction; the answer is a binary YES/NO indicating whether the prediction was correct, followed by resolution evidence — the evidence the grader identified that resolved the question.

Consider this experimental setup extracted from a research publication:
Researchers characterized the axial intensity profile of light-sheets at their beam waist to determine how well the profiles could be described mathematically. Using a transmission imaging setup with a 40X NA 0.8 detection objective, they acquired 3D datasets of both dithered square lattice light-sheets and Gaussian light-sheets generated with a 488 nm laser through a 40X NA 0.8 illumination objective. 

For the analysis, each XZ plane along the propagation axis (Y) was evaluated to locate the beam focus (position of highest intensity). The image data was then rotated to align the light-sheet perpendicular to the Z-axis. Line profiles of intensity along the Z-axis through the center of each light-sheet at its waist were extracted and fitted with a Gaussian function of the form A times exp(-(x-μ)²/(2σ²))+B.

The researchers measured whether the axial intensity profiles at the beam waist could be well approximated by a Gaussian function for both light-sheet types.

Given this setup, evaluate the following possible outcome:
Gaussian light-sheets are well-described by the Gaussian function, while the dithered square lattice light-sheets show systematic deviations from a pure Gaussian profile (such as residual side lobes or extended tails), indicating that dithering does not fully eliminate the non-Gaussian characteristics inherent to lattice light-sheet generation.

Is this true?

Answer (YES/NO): NO